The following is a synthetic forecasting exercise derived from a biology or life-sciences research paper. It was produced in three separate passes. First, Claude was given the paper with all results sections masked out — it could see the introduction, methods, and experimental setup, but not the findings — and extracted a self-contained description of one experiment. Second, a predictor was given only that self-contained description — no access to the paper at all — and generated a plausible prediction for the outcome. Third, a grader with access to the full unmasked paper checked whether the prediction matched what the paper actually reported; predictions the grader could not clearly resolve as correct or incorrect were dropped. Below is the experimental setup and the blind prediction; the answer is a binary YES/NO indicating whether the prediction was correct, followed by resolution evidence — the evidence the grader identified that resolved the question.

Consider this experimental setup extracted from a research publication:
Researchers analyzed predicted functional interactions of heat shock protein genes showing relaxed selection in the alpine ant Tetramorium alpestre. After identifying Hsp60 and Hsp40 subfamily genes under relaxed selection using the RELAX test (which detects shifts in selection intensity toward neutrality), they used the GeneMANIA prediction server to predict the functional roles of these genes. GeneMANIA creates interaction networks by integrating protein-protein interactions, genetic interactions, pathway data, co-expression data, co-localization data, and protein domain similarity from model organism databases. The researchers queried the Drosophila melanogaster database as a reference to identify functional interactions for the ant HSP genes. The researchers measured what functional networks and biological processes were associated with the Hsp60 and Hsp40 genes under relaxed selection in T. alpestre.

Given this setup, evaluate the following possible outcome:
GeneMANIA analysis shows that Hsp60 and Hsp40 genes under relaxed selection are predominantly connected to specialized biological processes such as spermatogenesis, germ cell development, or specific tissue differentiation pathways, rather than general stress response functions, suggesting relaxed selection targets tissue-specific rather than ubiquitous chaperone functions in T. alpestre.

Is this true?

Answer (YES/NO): NO